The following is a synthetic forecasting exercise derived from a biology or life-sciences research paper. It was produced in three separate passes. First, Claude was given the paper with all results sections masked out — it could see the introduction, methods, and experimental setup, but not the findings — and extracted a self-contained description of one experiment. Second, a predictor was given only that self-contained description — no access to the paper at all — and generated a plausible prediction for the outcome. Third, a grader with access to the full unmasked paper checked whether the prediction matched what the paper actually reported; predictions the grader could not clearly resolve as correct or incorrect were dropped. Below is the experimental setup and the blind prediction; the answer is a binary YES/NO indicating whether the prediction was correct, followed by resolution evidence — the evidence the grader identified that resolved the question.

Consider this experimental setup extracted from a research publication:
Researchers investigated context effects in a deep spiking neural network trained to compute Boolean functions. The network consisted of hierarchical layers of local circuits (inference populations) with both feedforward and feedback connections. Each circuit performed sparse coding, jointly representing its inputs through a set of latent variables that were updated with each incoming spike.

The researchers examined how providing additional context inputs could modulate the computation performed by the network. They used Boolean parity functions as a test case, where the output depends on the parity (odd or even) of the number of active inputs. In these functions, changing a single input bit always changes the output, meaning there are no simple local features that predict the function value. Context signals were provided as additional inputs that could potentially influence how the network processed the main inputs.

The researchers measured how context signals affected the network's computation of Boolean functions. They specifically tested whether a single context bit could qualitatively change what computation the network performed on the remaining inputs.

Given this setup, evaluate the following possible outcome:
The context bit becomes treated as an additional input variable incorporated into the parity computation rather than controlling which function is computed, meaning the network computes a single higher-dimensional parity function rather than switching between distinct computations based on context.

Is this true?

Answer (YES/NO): NO